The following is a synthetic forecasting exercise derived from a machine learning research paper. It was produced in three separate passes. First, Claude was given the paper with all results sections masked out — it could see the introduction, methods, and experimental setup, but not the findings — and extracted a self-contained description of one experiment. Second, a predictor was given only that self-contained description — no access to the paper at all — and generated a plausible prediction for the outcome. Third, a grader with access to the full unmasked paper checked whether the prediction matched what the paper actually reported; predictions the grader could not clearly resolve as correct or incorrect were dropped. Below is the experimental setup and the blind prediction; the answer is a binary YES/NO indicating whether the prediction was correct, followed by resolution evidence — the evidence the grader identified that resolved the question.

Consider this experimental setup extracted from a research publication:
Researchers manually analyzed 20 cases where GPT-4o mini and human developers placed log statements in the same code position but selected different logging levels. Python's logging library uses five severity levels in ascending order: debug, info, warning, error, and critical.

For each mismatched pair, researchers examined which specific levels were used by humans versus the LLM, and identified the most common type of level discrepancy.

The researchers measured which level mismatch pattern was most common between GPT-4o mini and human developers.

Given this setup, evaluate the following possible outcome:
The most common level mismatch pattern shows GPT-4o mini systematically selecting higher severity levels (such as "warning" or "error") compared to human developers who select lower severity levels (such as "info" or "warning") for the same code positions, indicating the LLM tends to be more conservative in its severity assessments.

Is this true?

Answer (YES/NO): NO